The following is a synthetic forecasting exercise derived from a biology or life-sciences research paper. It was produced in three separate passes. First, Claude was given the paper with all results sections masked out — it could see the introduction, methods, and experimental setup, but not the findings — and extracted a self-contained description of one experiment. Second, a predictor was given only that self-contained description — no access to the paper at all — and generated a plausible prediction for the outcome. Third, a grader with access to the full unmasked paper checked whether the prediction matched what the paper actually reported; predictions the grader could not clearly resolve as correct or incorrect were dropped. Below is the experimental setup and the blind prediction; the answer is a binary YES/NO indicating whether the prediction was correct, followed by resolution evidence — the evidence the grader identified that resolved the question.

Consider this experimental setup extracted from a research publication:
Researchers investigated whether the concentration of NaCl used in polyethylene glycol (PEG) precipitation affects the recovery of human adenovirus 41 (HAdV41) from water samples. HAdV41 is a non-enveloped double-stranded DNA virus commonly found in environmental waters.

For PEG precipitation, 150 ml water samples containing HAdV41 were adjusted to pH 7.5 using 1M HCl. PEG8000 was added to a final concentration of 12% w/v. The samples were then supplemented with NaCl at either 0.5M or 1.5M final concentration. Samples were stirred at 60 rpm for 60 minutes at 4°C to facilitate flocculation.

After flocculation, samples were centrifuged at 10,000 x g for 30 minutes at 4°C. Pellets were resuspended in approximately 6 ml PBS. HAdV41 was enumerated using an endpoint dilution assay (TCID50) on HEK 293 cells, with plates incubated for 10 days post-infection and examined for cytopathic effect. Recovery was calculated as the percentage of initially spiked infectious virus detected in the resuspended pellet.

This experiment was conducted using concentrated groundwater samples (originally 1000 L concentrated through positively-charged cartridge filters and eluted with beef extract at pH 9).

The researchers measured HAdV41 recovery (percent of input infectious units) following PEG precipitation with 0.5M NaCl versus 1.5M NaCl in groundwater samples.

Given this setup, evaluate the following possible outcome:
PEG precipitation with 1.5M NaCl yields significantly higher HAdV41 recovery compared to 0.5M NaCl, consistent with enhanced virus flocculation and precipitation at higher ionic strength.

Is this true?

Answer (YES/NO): NO